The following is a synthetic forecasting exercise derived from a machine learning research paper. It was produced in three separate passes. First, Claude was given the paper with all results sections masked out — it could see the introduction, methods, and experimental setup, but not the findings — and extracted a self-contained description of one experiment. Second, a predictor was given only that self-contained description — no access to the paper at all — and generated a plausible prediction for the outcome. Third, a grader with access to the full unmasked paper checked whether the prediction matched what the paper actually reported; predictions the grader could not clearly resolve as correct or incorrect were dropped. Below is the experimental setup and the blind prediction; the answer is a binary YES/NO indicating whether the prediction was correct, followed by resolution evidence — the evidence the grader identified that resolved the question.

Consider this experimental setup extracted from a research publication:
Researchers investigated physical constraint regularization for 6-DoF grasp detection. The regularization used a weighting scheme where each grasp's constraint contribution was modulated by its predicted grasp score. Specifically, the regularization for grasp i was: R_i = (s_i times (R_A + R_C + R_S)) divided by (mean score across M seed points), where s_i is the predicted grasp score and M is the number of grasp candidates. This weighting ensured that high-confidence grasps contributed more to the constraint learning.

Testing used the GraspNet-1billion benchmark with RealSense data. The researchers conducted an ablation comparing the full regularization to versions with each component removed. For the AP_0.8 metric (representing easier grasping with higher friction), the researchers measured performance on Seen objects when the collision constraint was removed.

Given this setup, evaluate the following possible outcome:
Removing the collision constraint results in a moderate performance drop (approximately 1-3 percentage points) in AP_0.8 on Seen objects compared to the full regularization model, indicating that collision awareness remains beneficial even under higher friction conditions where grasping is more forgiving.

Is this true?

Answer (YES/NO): NO